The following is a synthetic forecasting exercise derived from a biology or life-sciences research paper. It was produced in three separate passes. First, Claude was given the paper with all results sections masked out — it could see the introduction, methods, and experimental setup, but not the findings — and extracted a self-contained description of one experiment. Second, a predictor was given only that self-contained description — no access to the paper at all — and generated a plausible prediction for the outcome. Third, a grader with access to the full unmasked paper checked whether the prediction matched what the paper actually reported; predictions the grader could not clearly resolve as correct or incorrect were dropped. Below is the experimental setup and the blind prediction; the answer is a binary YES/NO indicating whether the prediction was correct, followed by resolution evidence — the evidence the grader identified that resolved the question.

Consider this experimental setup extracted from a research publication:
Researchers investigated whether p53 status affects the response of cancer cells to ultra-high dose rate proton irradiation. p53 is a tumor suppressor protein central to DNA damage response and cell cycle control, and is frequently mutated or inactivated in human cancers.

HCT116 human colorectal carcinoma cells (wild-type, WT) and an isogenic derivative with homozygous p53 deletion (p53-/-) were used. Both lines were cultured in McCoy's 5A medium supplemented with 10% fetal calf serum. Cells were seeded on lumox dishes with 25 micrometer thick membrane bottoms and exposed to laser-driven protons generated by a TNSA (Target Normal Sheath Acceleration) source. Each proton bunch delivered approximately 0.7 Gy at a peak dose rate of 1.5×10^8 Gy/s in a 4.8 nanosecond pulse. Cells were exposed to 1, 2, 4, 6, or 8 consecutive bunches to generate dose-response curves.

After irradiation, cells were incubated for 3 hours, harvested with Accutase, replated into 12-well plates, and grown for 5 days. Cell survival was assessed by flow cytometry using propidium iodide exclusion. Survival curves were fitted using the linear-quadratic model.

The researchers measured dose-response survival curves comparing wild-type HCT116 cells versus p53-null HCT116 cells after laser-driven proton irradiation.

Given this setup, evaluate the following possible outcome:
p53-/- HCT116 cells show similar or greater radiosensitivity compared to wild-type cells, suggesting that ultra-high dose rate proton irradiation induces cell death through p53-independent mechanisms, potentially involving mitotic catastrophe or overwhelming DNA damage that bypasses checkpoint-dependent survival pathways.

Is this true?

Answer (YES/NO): NO